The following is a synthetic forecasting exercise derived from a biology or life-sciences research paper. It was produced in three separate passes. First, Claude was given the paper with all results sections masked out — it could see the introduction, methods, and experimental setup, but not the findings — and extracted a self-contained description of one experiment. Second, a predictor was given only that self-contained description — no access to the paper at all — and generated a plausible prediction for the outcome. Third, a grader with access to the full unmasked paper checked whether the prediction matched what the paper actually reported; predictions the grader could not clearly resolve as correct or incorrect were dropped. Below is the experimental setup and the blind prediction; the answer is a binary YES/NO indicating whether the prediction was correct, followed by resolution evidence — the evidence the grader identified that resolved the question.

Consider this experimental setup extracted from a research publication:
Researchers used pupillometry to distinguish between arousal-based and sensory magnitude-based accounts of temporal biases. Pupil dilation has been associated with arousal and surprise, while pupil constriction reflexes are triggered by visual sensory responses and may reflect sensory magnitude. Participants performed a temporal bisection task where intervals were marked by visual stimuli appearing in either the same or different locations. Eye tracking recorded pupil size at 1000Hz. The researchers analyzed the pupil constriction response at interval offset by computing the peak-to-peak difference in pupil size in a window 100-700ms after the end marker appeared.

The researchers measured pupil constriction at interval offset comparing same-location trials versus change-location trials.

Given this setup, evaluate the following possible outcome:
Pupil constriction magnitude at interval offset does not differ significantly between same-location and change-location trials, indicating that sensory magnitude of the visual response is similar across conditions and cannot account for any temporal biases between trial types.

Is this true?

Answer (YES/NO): NO